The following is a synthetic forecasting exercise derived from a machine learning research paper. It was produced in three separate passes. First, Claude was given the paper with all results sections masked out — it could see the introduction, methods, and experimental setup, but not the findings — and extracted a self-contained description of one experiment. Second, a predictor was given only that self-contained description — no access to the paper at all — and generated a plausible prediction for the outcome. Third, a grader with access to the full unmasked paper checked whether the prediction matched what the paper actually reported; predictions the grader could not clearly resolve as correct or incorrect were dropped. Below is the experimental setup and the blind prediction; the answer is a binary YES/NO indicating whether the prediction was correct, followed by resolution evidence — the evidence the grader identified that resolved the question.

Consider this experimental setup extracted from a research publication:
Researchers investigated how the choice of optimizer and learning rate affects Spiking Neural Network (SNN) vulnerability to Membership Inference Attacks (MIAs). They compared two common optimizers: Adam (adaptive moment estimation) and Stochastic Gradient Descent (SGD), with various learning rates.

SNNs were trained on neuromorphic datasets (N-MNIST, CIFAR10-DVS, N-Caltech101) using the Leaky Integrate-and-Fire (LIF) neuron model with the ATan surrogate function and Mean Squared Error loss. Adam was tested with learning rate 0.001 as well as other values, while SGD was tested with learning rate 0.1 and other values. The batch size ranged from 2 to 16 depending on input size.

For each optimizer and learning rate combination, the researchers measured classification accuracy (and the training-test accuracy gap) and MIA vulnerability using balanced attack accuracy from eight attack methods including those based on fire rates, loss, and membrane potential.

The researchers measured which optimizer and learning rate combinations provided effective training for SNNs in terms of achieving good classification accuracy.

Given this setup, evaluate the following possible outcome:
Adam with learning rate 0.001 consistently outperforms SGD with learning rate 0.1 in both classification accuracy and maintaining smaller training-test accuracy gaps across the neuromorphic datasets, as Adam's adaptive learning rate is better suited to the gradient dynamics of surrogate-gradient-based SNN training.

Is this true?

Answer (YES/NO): NO